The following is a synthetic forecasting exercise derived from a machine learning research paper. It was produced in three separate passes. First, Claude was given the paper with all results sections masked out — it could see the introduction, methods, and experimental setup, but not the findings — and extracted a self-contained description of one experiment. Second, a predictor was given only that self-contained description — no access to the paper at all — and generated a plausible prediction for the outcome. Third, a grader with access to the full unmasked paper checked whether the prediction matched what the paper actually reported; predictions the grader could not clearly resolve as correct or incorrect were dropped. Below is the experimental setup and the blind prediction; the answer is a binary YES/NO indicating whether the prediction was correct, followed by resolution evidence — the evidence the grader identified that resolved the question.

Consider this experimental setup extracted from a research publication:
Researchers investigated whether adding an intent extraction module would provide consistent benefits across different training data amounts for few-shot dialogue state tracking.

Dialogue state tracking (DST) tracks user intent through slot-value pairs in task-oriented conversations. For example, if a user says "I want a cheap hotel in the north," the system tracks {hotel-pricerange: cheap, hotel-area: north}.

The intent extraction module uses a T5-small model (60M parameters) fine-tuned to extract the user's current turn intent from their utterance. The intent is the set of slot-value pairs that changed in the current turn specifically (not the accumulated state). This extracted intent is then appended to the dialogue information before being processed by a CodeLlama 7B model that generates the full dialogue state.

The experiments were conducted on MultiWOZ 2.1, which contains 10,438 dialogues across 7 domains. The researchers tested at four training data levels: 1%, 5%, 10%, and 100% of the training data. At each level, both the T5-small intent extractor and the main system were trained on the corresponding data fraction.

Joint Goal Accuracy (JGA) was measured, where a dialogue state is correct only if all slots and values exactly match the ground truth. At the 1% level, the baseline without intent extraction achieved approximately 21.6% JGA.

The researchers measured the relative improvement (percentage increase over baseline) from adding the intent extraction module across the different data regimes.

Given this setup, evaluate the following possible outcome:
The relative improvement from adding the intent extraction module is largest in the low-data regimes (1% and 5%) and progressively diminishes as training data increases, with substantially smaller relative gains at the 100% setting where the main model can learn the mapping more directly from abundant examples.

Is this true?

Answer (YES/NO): NO